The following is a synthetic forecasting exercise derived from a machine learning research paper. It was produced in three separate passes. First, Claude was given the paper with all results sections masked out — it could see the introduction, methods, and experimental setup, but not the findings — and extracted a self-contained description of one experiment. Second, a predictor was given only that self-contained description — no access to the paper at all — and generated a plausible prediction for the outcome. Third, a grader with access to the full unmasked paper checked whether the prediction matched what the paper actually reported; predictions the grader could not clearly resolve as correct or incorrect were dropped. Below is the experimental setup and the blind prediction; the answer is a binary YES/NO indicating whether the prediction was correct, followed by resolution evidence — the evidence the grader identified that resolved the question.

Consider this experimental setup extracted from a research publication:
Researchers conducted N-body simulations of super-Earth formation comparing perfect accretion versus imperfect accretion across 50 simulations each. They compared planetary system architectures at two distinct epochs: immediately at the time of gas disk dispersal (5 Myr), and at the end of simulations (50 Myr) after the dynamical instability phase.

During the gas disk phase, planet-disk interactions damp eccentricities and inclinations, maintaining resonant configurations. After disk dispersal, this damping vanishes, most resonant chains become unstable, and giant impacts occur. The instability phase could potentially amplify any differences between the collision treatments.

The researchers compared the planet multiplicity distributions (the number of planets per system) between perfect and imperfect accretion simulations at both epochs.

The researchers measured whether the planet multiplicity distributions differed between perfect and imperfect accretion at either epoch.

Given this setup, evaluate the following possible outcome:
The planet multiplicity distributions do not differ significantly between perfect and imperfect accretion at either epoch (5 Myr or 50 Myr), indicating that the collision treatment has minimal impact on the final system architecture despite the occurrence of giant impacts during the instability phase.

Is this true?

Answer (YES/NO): YES